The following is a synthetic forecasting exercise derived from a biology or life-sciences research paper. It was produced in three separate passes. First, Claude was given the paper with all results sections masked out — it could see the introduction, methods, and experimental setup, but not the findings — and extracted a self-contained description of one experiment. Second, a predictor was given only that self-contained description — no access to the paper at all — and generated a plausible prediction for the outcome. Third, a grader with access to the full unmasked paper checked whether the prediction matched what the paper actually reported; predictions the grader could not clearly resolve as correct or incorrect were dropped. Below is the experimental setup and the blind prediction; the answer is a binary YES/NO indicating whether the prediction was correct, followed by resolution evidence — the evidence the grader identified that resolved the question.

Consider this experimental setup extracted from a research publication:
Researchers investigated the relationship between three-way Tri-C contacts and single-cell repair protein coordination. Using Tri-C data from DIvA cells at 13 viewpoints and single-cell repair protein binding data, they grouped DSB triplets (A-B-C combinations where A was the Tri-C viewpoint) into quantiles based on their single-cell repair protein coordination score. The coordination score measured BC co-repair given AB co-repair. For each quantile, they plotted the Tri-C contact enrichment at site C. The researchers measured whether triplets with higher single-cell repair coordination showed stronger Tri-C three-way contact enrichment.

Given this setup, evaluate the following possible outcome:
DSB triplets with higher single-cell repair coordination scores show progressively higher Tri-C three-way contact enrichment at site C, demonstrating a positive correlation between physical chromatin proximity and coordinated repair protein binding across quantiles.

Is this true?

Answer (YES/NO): YES